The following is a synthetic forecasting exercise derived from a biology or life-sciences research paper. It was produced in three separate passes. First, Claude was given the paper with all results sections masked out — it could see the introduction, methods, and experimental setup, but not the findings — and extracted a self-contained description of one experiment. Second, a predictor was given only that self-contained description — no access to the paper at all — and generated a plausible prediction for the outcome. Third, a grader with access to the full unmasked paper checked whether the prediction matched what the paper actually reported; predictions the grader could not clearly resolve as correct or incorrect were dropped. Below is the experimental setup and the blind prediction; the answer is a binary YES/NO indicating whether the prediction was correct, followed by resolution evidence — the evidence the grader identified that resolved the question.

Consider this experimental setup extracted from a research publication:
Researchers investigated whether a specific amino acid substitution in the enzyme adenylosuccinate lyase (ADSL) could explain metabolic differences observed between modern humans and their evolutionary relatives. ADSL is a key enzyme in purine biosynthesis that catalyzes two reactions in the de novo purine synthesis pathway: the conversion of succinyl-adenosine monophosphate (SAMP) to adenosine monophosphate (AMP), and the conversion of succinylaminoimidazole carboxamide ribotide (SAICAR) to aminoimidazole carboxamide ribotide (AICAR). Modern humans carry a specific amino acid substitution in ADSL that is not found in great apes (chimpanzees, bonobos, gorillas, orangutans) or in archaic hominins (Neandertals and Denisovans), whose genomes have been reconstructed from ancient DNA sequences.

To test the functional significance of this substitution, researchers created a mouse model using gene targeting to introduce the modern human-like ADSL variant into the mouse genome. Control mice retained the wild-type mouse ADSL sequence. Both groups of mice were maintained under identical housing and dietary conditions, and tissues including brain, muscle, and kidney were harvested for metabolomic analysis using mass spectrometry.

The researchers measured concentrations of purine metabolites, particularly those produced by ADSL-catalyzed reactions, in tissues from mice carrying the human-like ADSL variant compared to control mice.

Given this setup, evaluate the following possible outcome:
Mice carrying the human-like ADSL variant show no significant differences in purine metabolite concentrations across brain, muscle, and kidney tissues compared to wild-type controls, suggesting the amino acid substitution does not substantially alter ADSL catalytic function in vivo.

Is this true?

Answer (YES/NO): NO